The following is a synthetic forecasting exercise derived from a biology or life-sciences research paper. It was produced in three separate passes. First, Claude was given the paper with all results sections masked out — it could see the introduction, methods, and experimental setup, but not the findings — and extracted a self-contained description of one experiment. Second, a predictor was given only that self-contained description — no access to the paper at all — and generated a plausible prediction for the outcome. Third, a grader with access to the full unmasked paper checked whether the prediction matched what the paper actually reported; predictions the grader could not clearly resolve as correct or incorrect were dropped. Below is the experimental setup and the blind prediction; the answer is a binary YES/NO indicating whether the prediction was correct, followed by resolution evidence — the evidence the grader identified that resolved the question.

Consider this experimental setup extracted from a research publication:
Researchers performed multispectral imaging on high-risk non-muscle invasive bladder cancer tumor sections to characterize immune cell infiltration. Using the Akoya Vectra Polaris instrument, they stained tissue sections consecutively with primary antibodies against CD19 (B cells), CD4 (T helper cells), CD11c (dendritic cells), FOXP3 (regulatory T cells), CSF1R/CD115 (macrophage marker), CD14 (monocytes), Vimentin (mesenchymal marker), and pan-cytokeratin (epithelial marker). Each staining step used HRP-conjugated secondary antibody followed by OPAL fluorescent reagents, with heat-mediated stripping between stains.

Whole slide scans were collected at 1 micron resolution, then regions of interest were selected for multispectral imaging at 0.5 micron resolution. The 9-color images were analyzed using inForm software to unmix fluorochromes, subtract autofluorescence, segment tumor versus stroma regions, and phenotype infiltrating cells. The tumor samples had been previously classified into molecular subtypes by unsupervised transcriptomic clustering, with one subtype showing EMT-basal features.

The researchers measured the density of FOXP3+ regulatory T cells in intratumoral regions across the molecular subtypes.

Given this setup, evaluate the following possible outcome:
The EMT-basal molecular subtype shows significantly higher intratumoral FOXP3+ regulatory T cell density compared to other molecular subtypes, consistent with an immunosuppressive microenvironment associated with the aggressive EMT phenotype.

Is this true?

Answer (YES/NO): NO